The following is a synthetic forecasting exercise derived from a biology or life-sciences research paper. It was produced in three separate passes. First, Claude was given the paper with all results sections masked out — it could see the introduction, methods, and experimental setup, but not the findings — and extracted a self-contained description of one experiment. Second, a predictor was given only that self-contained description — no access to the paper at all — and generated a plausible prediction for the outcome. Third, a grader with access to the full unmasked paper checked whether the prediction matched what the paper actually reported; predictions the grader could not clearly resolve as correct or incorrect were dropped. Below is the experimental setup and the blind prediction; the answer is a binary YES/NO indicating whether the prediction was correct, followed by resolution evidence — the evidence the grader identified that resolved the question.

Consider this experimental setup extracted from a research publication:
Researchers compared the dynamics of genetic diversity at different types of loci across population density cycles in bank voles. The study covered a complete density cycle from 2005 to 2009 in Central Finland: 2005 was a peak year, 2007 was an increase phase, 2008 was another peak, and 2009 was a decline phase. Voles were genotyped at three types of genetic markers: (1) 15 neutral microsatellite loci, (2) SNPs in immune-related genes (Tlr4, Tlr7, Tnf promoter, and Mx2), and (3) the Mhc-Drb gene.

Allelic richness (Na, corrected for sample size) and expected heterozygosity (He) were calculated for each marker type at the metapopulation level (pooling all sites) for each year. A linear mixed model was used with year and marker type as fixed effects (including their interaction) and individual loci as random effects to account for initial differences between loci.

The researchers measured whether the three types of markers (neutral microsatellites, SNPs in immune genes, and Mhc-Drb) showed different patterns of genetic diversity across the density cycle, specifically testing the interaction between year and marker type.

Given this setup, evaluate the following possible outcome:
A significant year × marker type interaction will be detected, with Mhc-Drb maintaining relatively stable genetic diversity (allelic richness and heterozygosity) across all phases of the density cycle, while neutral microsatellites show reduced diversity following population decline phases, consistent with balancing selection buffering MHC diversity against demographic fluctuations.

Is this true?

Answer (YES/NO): NO